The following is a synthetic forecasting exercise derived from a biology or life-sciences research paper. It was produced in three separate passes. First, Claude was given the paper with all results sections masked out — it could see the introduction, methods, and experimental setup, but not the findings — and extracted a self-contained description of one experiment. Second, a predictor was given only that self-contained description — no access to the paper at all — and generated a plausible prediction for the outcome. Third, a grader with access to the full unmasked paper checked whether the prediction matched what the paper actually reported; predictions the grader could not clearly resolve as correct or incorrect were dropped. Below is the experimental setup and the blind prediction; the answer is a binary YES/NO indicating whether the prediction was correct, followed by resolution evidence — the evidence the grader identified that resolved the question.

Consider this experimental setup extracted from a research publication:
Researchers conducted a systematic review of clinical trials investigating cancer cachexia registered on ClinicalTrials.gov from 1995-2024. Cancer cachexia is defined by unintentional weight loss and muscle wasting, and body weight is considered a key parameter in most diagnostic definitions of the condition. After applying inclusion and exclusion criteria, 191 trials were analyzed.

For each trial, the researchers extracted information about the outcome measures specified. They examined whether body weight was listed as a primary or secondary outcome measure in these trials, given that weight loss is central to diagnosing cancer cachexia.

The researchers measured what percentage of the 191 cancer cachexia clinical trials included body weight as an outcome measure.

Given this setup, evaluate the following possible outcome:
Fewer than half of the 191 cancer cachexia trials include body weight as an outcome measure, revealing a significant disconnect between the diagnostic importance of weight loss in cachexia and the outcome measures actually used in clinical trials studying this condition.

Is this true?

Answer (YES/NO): YES